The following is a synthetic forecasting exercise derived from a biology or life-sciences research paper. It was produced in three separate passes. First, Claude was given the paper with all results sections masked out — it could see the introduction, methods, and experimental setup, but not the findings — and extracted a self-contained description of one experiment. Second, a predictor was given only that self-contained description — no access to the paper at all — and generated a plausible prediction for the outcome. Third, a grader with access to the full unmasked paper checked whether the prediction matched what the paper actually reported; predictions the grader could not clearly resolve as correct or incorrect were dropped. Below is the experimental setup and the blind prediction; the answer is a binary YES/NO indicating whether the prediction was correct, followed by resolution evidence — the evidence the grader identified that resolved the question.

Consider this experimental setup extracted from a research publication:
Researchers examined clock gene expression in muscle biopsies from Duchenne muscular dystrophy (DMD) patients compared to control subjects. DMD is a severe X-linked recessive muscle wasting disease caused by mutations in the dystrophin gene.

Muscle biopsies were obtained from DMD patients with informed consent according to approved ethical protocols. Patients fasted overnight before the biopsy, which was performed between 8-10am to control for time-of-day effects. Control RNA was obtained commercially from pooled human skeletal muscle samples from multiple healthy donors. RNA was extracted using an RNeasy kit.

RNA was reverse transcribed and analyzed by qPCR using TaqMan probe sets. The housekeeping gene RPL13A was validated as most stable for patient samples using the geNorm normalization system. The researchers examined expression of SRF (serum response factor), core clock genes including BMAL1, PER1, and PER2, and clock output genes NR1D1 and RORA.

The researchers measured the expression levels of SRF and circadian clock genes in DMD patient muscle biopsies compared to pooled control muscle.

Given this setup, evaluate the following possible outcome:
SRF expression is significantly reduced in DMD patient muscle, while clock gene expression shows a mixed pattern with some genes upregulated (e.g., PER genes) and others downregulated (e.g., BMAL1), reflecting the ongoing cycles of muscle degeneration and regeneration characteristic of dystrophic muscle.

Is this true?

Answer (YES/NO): NO